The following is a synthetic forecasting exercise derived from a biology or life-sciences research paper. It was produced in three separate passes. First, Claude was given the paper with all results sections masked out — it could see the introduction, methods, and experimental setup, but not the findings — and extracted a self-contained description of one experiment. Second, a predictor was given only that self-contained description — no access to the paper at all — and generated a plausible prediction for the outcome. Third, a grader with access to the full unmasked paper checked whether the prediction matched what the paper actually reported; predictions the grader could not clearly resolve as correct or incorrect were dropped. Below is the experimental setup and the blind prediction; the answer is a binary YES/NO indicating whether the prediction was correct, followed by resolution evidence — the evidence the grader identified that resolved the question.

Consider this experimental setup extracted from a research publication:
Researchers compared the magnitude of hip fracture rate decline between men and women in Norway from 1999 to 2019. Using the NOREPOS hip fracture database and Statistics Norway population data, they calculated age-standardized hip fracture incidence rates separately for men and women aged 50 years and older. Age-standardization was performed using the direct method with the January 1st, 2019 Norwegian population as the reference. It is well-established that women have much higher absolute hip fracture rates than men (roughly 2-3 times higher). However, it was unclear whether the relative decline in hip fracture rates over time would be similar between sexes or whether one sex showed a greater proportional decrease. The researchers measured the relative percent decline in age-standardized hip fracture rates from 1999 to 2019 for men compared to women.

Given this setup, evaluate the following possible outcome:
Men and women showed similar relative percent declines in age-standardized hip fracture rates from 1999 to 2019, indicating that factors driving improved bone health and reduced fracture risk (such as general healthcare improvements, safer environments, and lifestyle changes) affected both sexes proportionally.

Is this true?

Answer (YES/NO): NO